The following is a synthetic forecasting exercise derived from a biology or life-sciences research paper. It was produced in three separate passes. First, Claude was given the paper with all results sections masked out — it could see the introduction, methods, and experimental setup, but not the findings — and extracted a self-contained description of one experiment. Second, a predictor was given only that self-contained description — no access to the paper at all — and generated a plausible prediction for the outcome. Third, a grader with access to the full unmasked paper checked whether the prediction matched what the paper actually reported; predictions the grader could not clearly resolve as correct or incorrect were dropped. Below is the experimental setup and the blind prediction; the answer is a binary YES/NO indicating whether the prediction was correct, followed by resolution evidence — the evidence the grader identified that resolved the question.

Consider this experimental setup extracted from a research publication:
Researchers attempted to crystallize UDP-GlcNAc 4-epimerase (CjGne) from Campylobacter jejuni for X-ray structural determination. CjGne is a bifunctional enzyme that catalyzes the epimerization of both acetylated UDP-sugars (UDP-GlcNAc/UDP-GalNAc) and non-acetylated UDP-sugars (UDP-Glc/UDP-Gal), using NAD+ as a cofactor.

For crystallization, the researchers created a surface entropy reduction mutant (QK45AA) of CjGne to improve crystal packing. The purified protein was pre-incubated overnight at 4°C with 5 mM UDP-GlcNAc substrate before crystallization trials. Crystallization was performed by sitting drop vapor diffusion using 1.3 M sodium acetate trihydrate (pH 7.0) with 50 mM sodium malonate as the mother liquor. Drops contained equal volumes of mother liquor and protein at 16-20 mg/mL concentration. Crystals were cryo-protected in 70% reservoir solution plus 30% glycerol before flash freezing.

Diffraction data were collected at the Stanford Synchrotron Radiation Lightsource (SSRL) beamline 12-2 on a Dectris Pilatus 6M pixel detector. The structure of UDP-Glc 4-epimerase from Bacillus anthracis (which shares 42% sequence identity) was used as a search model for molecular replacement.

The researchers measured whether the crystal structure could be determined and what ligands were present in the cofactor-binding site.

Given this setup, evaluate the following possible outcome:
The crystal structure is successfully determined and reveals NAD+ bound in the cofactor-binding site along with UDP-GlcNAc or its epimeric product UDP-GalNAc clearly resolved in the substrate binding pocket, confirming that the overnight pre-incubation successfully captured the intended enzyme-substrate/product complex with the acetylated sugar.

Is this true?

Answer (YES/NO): NO